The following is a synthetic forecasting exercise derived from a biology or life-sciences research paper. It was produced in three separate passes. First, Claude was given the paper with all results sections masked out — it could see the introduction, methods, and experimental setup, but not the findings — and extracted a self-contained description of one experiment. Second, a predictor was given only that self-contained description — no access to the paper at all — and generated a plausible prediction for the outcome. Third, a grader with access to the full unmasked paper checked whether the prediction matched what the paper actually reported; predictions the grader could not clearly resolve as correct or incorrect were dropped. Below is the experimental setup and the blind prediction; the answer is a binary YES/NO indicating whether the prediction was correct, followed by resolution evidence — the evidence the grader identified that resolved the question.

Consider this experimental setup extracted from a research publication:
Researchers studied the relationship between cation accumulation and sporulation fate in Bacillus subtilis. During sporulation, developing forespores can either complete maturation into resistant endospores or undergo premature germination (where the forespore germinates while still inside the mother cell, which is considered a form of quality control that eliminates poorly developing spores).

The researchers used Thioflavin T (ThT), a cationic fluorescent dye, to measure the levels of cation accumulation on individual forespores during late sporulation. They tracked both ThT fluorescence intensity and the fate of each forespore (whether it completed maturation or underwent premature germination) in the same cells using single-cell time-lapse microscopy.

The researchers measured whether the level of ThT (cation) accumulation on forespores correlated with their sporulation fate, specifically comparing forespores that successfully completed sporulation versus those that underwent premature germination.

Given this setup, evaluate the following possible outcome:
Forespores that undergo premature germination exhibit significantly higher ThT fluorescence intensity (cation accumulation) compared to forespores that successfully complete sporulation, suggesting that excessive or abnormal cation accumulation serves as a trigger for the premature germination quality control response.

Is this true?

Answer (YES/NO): NO